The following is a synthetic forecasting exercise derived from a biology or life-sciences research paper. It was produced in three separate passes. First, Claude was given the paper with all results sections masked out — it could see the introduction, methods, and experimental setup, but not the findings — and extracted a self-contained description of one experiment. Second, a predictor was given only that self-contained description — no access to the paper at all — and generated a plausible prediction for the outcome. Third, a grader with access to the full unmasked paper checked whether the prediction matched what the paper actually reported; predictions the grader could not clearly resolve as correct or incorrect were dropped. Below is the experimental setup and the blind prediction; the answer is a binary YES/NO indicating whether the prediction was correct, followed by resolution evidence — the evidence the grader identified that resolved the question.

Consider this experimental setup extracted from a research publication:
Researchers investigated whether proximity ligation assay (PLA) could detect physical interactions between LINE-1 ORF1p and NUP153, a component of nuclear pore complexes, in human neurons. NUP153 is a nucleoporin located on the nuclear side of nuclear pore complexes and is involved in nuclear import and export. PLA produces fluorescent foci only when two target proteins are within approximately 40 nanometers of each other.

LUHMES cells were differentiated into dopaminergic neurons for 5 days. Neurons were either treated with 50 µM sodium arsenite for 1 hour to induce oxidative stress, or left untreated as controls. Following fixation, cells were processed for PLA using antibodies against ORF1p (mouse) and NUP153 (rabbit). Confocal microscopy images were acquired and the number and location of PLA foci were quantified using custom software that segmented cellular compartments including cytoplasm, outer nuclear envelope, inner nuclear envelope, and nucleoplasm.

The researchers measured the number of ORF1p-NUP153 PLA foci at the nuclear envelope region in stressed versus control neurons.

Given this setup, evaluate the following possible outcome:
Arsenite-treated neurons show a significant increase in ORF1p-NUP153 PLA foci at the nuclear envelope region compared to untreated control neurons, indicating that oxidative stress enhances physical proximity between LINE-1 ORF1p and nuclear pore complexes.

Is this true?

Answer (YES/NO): YES